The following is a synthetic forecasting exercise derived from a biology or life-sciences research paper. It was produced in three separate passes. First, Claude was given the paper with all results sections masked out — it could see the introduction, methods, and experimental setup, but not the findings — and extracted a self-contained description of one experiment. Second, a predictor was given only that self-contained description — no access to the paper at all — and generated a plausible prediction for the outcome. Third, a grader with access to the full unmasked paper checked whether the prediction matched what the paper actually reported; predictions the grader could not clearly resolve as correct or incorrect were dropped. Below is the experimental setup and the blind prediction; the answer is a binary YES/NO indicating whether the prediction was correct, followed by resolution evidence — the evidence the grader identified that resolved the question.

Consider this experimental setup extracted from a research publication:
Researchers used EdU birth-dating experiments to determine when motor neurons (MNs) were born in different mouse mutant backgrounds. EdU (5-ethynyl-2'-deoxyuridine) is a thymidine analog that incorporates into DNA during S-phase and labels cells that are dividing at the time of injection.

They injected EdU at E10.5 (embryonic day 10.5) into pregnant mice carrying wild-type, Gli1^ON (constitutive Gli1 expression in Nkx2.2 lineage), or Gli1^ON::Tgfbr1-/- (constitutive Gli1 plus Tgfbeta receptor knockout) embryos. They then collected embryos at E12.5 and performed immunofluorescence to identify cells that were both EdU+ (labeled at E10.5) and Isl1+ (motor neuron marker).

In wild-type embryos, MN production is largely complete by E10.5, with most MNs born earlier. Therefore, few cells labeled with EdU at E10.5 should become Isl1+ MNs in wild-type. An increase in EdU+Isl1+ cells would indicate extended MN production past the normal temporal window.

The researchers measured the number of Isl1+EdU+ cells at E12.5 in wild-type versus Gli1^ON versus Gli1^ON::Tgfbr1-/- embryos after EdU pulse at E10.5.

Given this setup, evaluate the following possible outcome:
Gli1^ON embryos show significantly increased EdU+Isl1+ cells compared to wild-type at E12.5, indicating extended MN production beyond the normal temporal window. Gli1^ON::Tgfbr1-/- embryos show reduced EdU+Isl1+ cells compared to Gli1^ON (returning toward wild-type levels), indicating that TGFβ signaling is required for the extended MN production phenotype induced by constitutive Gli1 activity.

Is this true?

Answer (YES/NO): NO